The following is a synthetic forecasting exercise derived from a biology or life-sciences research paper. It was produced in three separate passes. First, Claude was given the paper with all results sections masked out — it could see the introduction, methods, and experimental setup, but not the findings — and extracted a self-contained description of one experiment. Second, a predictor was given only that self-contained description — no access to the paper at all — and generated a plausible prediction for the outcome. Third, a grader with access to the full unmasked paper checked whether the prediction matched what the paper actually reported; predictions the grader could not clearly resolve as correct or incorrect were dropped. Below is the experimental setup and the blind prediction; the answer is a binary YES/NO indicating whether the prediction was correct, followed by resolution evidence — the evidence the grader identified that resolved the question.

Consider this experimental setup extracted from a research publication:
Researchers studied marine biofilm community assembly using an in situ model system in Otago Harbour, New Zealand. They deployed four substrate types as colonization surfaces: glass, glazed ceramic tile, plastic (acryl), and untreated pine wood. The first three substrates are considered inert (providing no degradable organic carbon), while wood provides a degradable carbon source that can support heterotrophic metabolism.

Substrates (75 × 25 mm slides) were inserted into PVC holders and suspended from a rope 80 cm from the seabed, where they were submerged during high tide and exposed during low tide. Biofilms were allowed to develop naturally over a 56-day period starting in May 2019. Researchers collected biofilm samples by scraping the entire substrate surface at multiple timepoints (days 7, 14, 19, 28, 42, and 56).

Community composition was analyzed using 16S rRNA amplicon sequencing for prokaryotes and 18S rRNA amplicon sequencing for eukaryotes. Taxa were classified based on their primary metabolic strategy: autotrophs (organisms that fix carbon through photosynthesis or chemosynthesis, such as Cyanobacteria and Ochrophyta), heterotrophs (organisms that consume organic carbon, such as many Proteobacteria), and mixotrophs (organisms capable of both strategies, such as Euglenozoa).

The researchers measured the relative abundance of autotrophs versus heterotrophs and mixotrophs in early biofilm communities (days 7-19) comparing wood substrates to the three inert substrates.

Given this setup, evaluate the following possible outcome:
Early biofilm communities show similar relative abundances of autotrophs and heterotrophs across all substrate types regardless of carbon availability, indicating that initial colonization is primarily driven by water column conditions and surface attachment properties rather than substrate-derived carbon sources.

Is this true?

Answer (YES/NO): NO